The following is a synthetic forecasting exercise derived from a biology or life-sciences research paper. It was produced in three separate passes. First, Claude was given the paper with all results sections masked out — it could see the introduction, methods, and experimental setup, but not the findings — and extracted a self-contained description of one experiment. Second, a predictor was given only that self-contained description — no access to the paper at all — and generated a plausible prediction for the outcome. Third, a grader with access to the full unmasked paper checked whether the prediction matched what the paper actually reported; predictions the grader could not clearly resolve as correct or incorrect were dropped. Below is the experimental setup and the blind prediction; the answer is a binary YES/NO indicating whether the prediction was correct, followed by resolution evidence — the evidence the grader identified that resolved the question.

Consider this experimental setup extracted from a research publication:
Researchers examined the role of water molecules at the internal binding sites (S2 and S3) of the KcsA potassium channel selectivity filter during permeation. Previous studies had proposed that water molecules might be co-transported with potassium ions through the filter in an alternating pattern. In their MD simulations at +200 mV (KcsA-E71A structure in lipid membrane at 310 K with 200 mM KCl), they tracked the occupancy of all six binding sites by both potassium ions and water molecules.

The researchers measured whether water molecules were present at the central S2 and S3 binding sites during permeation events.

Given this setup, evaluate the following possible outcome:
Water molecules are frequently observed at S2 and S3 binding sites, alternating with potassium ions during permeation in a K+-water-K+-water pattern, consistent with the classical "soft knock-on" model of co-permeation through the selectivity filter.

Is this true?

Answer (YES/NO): NO